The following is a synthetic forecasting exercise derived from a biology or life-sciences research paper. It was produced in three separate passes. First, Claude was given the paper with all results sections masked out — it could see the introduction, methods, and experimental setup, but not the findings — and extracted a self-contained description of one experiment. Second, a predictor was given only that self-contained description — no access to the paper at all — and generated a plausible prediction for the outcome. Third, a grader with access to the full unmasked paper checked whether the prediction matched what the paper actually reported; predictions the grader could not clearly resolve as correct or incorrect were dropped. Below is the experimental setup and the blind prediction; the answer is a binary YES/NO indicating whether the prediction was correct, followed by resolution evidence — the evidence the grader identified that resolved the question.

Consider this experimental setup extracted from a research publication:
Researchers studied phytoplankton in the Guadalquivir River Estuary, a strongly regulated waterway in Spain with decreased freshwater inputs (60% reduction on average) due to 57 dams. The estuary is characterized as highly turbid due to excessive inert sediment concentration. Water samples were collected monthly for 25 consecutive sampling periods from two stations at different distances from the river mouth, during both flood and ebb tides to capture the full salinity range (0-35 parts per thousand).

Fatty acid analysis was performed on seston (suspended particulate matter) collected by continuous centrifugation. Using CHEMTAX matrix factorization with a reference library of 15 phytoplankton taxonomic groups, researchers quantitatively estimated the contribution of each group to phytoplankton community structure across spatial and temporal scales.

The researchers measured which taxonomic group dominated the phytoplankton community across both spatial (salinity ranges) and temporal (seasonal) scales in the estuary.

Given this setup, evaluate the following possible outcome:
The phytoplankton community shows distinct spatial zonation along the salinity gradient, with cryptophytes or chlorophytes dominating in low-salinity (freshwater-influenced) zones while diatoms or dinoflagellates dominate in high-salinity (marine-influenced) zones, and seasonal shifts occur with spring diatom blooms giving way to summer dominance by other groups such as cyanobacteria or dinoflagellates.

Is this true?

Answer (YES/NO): NO